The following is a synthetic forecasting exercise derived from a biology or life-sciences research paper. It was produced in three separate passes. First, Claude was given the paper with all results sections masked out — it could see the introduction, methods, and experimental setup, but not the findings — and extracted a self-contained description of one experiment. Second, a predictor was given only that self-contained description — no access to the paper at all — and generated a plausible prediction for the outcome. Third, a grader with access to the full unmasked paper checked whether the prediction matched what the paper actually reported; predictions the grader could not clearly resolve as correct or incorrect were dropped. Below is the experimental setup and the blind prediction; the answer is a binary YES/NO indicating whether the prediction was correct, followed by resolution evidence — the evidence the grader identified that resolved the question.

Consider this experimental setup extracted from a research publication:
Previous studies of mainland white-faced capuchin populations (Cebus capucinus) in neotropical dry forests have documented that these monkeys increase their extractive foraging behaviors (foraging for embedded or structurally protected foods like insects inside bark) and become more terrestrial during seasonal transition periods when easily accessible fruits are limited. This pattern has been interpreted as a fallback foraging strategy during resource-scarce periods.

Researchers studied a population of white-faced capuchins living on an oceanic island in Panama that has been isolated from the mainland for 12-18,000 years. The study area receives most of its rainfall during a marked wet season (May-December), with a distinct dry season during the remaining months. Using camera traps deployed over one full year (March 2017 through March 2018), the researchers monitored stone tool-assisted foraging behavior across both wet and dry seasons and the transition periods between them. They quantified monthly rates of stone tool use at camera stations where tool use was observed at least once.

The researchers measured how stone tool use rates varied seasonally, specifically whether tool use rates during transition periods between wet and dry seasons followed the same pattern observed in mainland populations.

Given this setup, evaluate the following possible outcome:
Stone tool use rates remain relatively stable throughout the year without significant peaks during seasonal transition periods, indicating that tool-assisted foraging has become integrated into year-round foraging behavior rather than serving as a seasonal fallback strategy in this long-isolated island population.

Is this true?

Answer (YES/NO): NO